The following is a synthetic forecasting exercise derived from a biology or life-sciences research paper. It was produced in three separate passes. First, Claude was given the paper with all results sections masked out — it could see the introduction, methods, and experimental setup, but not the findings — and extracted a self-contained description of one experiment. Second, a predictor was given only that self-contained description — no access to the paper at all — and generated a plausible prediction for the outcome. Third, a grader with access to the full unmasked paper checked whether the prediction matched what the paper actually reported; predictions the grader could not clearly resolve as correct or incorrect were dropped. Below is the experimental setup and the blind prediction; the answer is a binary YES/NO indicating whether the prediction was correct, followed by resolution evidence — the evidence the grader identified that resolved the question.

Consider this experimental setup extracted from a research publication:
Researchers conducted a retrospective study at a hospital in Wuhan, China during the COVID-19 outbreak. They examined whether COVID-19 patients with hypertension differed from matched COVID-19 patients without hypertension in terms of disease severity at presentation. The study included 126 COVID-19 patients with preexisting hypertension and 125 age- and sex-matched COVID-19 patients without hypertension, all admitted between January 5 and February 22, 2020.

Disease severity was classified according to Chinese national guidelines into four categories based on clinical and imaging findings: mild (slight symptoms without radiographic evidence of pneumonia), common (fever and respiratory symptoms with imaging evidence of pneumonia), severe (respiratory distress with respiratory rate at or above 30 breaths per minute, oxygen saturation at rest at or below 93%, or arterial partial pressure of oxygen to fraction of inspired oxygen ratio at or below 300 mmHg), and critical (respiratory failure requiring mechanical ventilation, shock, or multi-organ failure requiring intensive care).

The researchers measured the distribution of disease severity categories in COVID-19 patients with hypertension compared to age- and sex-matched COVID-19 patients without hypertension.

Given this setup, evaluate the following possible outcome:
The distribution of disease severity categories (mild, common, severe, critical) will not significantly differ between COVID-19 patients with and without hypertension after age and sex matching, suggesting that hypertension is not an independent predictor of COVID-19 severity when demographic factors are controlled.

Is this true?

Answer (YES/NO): YES